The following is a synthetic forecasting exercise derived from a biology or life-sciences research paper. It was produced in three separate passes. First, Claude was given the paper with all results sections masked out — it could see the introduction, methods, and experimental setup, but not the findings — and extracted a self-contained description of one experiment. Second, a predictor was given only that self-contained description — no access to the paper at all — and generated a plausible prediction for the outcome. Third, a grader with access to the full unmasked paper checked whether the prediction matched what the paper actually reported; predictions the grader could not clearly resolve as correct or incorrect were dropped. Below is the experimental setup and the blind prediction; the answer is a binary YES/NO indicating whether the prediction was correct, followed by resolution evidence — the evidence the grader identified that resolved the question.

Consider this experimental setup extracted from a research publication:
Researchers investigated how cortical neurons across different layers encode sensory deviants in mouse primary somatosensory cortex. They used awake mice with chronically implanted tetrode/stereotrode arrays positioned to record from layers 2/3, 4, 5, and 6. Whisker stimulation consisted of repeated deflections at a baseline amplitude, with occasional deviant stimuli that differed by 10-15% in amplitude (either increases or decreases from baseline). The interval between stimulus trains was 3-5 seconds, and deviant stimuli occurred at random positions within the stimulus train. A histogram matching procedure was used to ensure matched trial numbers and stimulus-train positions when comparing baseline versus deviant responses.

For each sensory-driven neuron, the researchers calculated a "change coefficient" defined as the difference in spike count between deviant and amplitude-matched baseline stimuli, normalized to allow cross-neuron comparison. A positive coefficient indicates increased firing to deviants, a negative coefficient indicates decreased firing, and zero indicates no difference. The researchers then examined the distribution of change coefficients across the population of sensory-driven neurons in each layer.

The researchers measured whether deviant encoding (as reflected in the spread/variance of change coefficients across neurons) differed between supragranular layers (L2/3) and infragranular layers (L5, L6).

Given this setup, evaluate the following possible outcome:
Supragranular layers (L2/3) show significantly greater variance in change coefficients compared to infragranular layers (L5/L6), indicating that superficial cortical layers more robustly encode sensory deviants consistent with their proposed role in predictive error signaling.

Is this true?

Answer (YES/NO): YES